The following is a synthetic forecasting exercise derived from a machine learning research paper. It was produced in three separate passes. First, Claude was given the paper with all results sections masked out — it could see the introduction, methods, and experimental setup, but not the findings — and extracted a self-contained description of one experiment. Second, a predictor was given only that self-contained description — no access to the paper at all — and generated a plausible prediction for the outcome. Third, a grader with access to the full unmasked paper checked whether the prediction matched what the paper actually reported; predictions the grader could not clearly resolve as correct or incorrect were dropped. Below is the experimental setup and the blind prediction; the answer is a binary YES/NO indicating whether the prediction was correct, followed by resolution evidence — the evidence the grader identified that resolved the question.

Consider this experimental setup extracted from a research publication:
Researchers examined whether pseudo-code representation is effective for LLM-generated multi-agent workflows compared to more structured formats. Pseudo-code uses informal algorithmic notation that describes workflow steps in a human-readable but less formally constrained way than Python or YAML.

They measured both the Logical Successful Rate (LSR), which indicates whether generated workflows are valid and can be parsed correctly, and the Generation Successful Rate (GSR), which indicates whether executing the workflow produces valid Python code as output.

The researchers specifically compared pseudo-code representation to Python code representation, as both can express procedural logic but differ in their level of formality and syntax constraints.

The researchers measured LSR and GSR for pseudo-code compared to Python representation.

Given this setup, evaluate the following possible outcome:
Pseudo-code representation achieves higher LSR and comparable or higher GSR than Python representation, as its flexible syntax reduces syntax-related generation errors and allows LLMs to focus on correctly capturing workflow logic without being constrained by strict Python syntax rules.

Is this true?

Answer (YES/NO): NO